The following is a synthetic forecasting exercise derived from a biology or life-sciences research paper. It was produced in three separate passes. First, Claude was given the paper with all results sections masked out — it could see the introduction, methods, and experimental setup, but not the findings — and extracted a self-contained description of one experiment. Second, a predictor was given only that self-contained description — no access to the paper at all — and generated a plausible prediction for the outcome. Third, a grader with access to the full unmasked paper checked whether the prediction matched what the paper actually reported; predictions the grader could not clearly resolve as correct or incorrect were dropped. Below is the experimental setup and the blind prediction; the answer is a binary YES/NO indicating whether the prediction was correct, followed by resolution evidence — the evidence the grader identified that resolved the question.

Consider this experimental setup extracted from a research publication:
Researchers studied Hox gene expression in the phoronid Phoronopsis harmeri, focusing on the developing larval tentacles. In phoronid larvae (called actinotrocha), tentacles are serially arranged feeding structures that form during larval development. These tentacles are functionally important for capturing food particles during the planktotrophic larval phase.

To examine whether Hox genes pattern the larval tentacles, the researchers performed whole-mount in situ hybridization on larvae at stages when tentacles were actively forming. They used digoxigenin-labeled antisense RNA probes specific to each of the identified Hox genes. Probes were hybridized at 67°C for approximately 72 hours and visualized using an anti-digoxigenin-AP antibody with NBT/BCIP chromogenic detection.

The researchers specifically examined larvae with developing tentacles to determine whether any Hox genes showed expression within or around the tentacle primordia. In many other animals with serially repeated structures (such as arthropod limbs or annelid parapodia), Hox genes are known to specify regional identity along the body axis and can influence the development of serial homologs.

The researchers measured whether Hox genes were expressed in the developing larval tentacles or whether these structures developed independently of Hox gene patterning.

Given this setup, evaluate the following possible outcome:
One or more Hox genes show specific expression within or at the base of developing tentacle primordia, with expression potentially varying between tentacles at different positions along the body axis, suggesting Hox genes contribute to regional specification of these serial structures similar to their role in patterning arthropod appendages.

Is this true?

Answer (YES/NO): NO